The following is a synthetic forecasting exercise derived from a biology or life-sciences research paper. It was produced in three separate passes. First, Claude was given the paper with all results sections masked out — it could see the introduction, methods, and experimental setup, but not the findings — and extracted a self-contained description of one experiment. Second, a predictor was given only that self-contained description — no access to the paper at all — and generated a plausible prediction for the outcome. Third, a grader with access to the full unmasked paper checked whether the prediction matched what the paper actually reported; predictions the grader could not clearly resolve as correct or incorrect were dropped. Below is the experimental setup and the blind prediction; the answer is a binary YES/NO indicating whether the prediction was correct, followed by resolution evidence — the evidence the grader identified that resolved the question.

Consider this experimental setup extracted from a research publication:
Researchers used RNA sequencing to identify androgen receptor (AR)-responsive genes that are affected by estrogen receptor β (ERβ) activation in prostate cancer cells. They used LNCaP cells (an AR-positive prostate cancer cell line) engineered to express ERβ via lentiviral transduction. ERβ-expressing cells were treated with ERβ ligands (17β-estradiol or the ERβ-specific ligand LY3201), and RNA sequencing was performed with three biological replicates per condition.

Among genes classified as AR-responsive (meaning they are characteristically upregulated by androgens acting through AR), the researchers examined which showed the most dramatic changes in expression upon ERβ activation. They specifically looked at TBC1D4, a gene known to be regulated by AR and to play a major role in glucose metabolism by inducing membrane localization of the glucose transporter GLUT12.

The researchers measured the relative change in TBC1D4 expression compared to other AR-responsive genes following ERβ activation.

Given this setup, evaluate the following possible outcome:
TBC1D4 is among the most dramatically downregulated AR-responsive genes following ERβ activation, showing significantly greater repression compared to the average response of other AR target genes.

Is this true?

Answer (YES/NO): YES